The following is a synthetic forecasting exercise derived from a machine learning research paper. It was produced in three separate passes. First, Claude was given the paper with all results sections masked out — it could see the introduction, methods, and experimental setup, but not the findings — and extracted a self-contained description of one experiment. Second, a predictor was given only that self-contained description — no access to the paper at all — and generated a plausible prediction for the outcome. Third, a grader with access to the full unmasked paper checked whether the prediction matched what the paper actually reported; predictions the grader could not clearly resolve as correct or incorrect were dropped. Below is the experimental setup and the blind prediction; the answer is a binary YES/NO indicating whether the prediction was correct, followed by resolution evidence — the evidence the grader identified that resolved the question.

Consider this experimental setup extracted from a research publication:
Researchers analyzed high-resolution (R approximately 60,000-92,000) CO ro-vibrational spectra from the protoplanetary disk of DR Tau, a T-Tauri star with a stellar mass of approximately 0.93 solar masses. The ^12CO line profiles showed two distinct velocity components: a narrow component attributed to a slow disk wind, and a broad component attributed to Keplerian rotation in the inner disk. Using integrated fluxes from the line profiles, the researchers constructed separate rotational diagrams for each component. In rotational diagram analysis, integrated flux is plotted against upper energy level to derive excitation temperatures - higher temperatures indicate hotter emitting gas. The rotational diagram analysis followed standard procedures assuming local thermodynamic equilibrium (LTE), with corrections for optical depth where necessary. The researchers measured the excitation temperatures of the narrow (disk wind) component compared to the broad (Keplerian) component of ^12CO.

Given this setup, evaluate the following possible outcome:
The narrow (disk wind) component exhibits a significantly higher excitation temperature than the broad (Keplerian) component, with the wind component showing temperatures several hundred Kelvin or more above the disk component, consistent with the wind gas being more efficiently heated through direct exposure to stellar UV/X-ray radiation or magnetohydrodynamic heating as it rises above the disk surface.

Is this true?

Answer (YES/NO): NO